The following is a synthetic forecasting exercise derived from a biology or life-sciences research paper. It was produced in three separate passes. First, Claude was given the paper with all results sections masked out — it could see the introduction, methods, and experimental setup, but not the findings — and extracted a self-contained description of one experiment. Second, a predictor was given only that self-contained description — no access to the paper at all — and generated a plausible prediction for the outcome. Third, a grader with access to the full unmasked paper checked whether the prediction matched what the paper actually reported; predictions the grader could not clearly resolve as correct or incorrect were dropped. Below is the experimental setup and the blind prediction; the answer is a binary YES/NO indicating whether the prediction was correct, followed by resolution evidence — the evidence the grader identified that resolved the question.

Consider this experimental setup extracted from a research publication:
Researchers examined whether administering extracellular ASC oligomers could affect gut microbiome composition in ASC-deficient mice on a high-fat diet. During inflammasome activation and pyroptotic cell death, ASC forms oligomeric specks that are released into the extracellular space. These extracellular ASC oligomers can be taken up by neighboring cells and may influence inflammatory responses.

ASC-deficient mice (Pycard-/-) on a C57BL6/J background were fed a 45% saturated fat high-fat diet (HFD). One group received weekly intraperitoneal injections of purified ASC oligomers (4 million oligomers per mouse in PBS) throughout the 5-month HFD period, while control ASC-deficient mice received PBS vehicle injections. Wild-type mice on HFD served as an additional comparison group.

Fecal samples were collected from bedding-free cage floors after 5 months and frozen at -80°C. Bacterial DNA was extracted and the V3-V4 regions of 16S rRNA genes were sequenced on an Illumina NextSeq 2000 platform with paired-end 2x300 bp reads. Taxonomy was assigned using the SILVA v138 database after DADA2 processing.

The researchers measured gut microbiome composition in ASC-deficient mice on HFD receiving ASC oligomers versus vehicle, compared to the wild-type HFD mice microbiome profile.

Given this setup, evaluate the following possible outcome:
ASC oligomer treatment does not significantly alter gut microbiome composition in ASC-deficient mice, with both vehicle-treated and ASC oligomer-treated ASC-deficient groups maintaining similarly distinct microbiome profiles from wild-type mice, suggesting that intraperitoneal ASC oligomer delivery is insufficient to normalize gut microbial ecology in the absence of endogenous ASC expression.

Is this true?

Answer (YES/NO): NO